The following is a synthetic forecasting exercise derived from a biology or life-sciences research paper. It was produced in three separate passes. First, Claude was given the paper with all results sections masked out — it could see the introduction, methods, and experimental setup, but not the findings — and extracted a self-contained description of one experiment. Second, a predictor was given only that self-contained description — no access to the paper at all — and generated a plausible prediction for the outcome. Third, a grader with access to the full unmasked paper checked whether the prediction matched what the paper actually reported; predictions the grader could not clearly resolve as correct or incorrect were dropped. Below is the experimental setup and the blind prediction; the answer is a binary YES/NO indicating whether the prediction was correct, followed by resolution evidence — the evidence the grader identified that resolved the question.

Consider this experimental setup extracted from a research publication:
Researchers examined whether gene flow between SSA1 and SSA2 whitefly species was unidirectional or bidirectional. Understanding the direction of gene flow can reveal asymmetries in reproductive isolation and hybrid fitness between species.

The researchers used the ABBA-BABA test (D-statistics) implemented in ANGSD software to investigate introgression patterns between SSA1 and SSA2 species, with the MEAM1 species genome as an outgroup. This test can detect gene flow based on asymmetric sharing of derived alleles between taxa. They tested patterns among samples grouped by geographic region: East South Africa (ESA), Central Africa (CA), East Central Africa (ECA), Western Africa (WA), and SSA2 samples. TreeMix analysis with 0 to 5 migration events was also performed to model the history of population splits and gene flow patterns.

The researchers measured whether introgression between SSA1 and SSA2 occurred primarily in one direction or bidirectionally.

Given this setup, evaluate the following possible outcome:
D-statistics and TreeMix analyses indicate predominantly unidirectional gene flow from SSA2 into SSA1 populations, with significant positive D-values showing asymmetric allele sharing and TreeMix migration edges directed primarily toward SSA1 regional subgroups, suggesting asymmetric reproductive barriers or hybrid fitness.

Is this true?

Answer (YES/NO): NO